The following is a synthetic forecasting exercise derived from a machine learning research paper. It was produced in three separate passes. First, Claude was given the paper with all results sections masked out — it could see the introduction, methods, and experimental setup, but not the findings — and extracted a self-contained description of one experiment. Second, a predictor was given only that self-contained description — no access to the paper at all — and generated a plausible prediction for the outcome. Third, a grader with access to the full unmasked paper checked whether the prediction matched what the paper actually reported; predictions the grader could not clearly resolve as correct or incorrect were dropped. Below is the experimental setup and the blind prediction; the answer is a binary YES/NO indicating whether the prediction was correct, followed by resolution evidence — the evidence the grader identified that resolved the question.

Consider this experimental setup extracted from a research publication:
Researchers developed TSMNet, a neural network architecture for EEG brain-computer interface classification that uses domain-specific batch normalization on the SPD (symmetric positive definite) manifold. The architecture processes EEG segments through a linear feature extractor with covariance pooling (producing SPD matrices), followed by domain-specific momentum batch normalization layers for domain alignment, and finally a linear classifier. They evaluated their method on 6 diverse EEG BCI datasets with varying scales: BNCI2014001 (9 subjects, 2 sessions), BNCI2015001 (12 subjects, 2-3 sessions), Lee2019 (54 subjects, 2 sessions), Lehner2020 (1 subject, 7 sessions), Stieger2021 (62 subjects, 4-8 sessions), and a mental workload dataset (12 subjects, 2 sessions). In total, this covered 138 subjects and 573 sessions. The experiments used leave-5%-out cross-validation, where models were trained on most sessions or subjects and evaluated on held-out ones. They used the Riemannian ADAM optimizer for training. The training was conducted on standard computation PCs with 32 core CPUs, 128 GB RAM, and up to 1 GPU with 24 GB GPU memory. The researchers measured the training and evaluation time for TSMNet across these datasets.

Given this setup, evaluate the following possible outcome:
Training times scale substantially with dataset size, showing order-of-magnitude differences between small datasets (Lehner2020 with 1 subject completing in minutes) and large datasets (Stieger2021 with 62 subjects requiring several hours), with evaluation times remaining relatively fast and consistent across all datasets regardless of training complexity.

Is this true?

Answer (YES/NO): NO